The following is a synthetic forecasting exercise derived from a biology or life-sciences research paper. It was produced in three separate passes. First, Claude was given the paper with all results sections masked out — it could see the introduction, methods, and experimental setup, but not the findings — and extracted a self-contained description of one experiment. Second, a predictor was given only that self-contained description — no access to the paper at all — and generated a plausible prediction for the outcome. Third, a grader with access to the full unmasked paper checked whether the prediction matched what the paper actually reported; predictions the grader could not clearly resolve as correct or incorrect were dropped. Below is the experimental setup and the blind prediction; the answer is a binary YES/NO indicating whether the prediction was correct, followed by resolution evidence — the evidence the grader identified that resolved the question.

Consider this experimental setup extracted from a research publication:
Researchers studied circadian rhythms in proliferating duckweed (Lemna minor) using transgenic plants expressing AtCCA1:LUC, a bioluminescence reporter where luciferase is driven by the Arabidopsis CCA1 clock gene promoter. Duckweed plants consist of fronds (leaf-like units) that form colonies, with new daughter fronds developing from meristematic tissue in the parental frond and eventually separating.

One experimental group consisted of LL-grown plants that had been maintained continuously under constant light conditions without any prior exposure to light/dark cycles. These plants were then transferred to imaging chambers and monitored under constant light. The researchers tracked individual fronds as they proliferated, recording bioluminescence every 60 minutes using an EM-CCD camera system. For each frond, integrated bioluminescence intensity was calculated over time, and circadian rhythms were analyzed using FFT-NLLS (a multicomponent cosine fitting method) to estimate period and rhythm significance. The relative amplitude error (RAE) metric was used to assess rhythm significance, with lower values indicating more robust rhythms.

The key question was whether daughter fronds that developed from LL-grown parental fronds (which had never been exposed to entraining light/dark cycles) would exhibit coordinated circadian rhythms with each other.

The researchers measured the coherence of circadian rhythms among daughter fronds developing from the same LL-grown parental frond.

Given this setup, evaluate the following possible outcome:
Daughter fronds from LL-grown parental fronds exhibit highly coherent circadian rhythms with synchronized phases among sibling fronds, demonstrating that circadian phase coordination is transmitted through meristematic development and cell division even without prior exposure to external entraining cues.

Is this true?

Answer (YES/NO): NO